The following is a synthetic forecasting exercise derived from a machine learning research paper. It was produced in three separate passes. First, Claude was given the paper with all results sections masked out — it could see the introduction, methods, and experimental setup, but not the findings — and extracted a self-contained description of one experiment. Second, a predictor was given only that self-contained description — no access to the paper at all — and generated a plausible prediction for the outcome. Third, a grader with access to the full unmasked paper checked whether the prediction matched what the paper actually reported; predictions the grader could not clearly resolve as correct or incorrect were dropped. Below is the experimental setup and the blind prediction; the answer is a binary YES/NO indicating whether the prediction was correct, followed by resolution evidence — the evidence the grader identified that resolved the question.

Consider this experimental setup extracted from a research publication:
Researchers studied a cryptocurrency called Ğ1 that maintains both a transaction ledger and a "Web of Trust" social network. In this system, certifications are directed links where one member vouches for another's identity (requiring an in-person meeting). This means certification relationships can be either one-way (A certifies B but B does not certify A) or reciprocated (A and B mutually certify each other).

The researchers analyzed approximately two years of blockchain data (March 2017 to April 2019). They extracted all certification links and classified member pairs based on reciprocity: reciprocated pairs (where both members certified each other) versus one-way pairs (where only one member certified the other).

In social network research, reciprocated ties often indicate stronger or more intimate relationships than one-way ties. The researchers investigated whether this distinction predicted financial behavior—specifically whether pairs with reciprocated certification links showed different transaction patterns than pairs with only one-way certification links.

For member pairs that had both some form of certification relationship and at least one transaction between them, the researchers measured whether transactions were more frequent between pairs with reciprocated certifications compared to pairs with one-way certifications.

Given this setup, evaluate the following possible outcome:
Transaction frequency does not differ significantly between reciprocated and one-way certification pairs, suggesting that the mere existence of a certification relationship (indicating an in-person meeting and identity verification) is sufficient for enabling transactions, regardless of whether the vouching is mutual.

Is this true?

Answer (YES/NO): NO